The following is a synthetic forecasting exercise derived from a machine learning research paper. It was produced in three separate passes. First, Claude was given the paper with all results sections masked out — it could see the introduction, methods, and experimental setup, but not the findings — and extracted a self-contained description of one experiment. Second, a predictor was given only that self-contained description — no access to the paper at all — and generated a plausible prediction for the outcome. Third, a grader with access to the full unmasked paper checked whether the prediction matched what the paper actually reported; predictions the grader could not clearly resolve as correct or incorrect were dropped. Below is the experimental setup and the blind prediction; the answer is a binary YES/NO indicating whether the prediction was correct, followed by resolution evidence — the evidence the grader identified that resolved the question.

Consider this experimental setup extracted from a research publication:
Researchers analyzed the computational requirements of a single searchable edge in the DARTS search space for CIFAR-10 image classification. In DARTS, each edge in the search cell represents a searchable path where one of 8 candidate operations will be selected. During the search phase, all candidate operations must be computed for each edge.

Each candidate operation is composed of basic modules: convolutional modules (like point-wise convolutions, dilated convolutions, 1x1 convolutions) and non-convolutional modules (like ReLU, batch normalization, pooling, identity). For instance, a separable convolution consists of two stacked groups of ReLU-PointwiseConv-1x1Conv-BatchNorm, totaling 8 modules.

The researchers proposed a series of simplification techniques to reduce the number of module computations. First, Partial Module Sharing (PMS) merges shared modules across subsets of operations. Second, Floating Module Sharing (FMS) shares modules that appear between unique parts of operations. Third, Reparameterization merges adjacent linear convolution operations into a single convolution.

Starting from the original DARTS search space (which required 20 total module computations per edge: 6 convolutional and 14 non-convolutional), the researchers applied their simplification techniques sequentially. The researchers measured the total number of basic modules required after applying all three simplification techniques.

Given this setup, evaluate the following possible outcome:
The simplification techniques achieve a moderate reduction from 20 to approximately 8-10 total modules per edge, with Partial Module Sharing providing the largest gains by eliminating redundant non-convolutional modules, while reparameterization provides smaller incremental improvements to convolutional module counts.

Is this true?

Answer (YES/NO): YES